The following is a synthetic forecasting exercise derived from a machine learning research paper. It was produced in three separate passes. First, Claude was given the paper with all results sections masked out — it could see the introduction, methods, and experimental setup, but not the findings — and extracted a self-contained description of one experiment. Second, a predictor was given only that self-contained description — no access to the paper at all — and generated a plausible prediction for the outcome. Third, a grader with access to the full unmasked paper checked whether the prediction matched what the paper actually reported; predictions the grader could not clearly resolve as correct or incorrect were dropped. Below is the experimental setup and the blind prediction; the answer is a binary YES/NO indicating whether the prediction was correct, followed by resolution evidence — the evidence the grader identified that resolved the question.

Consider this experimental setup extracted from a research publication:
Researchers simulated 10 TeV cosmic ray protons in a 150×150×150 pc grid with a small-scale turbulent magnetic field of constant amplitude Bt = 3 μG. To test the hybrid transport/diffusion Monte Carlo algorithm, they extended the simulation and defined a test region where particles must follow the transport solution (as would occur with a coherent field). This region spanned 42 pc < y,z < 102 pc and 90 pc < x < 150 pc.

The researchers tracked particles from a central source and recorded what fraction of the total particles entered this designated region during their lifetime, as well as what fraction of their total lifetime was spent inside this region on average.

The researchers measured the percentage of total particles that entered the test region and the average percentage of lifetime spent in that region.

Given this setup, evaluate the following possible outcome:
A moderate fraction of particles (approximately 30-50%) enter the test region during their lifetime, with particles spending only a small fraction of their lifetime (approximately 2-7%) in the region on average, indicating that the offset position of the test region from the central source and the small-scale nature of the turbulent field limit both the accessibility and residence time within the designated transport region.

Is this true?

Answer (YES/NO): NO